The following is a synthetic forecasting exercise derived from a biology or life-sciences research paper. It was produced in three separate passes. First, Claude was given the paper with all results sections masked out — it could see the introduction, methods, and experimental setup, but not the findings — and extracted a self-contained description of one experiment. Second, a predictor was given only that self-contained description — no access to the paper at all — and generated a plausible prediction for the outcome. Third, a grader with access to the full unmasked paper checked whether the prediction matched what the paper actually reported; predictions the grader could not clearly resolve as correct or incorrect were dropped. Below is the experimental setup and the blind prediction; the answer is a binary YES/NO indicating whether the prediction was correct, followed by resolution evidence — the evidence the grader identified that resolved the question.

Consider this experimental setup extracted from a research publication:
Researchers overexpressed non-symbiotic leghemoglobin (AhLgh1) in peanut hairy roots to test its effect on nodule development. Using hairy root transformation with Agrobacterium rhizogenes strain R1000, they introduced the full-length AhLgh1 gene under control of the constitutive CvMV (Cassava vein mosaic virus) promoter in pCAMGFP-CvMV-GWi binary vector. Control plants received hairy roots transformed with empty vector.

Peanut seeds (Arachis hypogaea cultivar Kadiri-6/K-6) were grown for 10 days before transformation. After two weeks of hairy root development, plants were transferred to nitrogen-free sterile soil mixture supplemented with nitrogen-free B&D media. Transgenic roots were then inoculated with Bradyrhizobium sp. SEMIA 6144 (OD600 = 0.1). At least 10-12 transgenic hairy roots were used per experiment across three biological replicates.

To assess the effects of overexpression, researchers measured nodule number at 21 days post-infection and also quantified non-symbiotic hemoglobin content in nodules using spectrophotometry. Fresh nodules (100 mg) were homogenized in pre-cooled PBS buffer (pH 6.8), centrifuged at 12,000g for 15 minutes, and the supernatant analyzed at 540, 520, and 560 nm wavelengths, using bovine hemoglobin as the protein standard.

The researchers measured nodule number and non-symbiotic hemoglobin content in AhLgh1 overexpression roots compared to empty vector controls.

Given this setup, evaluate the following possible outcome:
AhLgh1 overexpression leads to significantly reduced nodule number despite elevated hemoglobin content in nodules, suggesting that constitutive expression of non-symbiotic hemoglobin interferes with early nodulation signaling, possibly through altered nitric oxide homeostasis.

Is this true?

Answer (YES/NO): NO